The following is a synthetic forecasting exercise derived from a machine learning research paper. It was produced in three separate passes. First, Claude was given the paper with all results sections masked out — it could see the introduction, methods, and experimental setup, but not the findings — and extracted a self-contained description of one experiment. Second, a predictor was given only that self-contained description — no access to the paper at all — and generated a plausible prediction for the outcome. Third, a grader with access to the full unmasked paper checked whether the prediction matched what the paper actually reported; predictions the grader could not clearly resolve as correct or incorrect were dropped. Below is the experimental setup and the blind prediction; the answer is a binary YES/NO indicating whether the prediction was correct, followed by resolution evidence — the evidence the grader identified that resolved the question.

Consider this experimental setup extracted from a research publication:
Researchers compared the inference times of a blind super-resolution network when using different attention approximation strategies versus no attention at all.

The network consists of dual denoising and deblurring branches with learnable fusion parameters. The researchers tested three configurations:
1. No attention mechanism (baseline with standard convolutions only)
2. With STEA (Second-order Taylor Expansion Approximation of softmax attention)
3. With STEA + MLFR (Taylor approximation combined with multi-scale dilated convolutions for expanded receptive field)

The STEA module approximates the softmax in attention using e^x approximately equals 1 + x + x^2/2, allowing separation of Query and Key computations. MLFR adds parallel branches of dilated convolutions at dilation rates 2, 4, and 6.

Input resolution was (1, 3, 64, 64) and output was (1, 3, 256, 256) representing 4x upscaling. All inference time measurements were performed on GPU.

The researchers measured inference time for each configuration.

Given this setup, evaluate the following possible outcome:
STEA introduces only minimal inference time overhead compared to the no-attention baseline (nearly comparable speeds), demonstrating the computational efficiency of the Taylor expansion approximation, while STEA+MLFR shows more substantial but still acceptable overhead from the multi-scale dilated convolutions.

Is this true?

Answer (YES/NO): NO